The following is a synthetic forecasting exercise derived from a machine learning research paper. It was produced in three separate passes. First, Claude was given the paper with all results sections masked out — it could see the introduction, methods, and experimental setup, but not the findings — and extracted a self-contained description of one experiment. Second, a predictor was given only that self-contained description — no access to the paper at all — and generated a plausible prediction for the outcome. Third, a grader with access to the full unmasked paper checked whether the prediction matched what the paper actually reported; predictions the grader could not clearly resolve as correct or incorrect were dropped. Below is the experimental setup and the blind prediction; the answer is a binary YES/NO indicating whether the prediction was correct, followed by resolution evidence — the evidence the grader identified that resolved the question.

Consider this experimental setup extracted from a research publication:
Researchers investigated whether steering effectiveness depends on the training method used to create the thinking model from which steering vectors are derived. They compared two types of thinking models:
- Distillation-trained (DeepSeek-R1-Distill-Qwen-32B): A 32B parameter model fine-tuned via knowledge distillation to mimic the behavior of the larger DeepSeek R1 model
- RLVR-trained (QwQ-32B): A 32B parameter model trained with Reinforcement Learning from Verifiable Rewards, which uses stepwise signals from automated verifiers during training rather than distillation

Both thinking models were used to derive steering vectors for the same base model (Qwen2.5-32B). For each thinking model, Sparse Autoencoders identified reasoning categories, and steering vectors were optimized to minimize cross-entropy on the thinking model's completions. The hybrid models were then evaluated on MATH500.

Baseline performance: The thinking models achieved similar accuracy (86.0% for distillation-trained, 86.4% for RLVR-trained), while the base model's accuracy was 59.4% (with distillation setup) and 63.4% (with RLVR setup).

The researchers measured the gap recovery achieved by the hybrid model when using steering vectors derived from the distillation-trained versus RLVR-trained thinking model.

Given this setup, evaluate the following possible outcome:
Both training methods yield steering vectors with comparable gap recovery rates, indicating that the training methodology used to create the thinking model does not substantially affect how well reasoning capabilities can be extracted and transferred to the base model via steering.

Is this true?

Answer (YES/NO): NO